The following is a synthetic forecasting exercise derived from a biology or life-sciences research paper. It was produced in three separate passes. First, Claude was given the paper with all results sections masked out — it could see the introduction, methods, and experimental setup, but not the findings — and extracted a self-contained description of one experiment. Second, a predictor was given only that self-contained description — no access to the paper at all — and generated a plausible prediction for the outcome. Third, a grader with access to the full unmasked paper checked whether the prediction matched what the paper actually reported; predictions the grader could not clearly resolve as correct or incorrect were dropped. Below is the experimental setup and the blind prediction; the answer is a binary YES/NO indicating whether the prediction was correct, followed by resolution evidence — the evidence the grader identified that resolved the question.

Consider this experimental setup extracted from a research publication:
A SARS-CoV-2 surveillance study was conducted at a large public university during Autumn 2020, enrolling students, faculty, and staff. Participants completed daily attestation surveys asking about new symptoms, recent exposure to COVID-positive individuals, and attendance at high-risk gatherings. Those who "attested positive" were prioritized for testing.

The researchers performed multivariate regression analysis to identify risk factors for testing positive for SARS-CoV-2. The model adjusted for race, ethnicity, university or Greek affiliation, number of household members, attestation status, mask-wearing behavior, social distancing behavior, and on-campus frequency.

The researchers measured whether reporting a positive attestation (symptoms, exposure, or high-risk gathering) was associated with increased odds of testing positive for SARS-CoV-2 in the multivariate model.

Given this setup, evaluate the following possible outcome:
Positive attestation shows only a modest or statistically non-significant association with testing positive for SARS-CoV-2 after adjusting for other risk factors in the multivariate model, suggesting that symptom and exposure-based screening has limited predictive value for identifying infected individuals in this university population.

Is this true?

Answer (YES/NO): NO